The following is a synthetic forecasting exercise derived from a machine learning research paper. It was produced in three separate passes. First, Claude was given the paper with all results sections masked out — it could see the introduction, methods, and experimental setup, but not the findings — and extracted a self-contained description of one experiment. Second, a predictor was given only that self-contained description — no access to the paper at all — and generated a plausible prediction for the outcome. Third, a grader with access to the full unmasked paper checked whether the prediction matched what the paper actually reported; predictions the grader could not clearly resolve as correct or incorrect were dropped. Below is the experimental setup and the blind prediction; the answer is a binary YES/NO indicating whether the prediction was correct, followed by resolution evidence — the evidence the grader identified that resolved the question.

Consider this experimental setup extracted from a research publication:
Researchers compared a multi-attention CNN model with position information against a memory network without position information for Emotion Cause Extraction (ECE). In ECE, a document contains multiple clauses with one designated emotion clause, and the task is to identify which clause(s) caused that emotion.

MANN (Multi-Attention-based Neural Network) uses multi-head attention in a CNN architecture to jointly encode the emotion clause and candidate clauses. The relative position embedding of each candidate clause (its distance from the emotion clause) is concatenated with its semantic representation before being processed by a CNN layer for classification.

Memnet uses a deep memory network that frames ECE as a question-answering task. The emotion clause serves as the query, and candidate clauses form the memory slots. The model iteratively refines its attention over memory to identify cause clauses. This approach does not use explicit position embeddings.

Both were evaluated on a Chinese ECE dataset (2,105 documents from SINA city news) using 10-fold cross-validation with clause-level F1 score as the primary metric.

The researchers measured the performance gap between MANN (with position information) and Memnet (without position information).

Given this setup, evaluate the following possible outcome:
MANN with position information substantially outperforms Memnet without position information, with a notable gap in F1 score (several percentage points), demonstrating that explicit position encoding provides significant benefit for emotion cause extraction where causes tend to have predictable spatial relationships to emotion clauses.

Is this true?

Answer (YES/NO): YES